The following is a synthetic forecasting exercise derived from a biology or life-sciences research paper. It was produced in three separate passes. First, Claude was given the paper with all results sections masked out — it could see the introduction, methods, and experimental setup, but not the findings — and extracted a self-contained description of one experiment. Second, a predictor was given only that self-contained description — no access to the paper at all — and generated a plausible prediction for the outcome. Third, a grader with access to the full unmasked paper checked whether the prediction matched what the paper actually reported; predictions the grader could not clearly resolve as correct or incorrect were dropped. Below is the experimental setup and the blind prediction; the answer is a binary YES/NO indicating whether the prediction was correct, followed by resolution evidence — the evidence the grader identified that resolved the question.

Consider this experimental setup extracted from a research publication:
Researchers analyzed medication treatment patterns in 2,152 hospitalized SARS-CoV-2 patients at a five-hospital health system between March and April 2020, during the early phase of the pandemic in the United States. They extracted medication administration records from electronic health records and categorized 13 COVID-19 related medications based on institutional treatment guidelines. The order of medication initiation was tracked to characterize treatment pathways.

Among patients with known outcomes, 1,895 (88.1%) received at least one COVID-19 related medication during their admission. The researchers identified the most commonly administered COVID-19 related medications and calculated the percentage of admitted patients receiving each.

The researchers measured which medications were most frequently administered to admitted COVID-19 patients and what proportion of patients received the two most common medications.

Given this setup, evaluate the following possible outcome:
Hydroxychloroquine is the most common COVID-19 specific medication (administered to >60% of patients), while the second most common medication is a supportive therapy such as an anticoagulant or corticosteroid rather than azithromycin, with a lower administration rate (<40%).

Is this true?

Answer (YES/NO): NO